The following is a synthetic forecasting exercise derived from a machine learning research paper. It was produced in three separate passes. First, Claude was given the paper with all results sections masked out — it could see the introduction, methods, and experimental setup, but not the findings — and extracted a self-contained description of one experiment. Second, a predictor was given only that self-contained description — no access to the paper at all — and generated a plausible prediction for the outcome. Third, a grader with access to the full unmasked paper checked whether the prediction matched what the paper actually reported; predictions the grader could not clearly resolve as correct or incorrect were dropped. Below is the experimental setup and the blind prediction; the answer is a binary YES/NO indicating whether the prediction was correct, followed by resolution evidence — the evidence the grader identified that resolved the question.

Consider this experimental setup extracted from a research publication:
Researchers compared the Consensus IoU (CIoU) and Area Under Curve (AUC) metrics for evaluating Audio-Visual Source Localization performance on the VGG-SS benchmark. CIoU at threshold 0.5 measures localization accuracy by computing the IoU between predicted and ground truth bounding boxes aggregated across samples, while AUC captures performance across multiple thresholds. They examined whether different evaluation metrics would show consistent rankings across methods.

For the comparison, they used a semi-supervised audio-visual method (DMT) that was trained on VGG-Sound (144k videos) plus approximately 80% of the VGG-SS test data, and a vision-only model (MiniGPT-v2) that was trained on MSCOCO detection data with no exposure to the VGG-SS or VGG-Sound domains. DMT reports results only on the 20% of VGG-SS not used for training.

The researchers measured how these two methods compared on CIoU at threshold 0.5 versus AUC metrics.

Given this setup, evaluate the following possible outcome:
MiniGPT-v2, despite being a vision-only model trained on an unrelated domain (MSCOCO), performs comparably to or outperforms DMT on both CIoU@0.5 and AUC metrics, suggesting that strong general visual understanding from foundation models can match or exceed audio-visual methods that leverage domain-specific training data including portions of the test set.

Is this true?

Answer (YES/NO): YES